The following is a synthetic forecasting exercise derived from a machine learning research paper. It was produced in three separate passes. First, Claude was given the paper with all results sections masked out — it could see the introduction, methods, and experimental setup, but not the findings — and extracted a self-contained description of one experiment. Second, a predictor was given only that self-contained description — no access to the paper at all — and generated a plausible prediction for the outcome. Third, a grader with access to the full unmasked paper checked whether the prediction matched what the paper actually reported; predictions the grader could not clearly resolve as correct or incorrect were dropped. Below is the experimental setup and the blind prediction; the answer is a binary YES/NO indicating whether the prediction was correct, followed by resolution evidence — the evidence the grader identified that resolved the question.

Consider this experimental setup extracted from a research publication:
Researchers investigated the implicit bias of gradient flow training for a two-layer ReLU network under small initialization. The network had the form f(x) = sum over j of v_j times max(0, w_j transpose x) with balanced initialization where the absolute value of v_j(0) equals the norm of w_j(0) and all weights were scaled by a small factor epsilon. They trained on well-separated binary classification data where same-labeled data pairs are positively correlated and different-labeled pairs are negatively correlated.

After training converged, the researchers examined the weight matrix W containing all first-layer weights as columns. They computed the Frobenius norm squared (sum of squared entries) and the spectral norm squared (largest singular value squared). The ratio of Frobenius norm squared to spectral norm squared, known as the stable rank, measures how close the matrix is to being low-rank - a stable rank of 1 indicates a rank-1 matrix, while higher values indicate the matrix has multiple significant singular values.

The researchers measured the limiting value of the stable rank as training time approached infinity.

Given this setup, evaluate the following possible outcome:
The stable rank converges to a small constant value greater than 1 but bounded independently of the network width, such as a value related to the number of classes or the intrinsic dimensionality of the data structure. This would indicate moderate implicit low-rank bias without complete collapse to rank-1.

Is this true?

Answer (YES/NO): NO